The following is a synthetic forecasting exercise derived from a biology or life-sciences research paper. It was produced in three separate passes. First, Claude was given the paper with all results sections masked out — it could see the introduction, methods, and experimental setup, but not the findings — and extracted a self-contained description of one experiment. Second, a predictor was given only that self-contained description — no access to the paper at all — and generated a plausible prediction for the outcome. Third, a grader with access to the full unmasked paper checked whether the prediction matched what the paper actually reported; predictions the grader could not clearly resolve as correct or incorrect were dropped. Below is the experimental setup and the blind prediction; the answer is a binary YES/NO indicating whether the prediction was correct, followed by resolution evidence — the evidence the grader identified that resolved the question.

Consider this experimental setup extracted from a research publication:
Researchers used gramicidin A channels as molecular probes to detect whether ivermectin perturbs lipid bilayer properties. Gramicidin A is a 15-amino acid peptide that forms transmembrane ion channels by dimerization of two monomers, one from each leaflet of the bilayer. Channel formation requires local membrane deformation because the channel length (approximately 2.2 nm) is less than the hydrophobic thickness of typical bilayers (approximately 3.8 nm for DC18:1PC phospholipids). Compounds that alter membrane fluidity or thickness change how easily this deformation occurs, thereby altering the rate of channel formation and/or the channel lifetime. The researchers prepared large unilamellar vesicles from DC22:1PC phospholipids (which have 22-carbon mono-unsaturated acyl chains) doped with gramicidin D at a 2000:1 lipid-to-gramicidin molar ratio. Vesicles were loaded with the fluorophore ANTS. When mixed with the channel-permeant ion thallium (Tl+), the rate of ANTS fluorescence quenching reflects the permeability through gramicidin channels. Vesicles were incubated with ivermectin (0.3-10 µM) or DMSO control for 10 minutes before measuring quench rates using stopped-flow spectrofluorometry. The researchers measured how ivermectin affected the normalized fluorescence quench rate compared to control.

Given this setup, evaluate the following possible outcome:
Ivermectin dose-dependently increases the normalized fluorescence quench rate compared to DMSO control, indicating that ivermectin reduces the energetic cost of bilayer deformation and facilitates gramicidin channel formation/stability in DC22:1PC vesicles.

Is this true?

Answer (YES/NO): YES